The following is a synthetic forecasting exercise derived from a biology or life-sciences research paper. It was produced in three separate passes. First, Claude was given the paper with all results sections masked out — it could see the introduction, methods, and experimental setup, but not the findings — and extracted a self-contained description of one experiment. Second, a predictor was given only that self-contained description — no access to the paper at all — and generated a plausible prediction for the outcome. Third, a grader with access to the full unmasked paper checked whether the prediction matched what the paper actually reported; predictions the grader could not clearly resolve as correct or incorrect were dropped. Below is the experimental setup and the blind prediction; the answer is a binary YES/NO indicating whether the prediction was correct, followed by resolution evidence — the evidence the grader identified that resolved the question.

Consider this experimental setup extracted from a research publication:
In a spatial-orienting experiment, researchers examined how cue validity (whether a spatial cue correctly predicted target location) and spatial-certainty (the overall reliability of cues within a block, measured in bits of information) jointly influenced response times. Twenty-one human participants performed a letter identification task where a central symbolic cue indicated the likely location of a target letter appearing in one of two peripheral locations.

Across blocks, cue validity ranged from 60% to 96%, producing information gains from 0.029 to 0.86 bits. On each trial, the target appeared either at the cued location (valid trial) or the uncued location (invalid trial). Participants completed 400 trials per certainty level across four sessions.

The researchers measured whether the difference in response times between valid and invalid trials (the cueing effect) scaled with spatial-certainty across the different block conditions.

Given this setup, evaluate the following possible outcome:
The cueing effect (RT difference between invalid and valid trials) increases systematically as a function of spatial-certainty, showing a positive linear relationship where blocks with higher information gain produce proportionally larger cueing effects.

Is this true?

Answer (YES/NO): YES